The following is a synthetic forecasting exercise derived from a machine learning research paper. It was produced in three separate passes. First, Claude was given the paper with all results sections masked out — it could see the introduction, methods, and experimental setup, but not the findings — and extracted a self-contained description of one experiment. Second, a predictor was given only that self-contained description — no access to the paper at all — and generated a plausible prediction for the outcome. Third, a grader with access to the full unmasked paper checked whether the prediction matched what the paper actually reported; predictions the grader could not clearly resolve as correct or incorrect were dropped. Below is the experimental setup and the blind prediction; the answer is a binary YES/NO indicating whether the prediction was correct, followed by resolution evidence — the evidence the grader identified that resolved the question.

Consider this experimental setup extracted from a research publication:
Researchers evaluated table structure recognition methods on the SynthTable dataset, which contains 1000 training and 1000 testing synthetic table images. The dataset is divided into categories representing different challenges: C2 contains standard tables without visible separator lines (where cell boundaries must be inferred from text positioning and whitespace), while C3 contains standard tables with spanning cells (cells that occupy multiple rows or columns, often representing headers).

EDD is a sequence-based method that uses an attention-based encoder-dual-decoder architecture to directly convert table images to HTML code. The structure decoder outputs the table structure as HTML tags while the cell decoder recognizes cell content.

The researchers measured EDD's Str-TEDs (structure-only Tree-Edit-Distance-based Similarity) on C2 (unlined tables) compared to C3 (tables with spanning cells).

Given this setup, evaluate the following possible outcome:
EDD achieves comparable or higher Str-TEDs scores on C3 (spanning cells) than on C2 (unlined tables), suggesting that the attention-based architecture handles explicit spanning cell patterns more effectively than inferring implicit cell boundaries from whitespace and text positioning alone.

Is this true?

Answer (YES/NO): NO